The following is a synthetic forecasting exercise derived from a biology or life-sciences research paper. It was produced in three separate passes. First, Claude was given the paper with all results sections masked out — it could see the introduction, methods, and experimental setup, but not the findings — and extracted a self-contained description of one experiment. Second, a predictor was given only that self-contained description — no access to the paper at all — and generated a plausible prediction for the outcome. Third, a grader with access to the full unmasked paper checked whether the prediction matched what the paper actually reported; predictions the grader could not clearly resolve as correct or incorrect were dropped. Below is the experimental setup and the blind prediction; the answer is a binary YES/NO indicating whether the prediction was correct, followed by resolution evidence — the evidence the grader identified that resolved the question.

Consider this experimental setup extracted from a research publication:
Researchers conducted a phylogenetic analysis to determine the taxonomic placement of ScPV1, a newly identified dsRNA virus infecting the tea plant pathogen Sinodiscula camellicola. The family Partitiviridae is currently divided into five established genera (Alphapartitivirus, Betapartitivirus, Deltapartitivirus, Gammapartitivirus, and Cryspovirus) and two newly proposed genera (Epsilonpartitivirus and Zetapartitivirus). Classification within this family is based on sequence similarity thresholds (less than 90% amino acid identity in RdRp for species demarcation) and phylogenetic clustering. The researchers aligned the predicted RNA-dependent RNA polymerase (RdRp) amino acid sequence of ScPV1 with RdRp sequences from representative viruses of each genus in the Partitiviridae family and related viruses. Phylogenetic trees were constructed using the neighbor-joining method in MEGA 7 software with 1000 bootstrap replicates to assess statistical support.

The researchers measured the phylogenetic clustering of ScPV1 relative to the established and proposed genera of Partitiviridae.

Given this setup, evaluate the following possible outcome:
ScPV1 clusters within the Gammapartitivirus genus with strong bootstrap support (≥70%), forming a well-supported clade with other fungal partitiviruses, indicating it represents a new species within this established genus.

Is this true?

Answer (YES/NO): NO